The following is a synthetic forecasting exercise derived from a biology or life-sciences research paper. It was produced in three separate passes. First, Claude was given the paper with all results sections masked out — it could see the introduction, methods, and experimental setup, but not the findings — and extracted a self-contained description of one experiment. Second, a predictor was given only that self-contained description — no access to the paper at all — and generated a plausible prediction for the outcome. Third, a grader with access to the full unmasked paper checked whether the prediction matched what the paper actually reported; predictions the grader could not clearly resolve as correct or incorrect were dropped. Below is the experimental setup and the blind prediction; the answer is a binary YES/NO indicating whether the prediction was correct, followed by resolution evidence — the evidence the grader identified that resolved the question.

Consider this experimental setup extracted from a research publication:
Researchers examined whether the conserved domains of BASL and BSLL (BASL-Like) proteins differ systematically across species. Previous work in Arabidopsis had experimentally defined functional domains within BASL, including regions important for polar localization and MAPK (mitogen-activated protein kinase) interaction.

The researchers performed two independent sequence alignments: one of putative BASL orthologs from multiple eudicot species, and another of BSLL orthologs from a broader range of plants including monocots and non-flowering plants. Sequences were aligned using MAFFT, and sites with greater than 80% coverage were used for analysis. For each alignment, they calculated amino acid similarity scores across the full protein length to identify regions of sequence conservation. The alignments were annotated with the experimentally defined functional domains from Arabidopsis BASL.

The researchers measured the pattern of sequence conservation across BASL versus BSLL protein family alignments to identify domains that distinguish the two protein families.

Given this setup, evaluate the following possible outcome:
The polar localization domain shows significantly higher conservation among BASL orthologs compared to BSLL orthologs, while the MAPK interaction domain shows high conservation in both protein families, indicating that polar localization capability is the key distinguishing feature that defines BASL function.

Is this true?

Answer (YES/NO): YES